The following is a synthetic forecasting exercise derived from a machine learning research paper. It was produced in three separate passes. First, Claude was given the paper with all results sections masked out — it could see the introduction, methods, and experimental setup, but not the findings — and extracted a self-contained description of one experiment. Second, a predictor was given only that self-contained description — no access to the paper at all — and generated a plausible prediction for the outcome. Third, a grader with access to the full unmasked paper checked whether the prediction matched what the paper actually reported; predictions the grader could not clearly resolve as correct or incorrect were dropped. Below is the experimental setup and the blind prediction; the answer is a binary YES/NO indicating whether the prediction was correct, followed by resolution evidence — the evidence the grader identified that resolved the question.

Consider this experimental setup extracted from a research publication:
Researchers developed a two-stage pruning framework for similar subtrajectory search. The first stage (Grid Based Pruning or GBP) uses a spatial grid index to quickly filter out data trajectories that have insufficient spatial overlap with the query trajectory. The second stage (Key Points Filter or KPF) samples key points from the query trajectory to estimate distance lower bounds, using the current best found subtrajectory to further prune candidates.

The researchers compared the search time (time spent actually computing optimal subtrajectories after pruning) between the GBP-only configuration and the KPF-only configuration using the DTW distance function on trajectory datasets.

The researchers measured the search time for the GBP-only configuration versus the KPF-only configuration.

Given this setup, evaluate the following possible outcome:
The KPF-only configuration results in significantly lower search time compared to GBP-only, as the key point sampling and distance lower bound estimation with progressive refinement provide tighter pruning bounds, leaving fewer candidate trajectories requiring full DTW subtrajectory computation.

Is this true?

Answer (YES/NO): YES